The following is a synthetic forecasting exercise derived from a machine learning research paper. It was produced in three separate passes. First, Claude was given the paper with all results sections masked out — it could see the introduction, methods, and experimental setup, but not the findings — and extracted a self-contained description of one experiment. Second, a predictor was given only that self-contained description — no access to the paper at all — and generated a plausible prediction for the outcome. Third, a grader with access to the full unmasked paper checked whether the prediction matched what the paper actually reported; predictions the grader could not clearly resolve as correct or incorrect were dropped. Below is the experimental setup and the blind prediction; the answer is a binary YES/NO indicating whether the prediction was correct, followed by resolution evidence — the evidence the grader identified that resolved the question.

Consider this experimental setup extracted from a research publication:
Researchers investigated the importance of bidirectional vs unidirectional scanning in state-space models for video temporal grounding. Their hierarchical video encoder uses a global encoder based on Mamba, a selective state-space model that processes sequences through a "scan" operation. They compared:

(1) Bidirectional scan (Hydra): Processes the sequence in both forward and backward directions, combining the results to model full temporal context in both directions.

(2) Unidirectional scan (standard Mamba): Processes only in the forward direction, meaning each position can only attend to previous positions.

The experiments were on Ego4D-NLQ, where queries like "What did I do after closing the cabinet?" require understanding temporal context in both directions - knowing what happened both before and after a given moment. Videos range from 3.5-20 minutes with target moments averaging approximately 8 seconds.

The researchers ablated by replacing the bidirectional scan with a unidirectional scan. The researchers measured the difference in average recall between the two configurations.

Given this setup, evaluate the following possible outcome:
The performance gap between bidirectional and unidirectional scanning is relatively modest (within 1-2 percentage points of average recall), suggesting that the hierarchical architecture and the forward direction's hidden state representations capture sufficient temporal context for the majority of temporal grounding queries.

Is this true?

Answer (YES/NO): NO